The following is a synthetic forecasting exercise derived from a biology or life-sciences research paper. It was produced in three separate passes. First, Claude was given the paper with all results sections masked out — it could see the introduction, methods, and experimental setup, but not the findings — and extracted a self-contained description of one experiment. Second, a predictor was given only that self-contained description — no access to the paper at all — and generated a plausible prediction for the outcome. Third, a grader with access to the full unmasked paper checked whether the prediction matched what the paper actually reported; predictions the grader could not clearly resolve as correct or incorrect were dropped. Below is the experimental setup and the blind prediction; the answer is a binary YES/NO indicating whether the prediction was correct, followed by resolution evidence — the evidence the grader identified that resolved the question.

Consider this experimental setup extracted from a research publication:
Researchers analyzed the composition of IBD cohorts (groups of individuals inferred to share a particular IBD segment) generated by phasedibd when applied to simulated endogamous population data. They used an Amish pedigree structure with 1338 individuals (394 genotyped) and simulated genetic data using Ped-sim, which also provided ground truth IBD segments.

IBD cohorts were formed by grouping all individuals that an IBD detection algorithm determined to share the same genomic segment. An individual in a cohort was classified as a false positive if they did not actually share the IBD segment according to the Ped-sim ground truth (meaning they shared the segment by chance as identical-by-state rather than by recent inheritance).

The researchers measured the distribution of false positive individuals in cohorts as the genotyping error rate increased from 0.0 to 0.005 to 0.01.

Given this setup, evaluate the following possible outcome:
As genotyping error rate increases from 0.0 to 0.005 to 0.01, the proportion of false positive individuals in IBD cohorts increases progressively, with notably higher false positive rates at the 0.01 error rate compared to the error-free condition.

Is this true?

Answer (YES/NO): YES